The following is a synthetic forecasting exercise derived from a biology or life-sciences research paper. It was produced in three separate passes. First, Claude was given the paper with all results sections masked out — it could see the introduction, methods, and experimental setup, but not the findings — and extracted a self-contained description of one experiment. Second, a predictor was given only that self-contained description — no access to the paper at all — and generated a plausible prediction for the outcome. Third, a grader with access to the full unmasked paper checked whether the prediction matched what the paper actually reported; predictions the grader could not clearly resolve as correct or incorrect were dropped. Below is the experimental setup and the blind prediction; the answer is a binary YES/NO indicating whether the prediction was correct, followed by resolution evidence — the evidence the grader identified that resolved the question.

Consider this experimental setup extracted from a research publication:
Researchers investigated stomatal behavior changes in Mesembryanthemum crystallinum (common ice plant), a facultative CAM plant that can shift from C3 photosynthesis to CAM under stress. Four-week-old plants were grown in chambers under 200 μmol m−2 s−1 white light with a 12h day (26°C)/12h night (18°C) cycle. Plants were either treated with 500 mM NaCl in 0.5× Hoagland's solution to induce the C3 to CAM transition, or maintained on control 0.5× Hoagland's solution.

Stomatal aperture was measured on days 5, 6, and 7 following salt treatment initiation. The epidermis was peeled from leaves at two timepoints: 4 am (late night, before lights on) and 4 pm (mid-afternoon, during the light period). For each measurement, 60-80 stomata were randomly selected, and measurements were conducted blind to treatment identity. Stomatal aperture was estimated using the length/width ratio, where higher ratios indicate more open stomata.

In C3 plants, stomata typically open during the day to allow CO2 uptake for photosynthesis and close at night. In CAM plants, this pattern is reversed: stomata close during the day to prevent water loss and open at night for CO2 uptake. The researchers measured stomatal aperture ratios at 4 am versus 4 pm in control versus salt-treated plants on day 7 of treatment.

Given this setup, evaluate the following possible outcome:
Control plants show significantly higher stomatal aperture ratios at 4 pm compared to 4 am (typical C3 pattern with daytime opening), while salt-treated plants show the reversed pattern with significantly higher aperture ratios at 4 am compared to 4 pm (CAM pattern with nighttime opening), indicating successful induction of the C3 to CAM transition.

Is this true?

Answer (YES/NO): YES